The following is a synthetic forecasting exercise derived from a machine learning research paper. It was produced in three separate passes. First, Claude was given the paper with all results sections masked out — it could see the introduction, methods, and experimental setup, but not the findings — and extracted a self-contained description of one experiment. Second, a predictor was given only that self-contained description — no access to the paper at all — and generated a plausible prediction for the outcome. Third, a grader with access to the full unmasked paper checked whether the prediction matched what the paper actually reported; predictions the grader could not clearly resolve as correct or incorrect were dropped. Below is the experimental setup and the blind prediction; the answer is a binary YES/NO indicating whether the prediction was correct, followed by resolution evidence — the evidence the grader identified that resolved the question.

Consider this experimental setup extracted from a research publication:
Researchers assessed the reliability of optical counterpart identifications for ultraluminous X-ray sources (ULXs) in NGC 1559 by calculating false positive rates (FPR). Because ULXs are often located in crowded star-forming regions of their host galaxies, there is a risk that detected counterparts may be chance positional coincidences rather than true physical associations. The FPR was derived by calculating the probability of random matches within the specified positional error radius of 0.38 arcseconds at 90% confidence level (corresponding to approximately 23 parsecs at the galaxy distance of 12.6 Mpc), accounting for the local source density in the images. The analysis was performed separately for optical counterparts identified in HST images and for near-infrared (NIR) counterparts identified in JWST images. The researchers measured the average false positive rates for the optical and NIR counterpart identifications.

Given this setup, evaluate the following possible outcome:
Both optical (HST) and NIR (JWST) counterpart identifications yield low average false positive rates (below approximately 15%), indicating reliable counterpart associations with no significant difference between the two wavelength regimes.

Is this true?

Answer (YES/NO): YES